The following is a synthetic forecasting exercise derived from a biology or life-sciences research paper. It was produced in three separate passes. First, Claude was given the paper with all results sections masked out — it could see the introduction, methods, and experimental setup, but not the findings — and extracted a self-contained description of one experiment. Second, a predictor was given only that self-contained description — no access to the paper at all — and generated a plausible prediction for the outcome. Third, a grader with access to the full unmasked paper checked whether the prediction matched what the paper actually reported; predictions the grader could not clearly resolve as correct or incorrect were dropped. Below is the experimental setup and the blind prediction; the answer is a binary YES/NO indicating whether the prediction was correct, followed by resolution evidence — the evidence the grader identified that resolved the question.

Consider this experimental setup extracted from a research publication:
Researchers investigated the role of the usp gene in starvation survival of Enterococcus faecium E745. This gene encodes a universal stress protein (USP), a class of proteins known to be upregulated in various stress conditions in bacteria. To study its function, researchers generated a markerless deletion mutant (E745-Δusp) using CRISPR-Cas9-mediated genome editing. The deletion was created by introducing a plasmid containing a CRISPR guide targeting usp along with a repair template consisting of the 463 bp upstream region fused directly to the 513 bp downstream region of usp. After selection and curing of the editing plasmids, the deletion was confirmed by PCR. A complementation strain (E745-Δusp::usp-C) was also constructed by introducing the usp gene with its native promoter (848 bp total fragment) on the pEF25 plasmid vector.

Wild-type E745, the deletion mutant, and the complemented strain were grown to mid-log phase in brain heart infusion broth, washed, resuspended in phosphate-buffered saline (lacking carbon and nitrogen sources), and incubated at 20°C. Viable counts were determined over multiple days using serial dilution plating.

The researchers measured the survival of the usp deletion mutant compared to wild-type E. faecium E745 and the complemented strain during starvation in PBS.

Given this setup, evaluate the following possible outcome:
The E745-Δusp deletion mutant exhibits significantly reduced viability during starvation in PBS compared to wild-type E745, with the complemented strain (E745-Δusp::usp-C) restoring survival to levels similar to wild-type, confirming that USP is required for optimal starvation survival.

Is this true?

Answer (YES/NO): YES